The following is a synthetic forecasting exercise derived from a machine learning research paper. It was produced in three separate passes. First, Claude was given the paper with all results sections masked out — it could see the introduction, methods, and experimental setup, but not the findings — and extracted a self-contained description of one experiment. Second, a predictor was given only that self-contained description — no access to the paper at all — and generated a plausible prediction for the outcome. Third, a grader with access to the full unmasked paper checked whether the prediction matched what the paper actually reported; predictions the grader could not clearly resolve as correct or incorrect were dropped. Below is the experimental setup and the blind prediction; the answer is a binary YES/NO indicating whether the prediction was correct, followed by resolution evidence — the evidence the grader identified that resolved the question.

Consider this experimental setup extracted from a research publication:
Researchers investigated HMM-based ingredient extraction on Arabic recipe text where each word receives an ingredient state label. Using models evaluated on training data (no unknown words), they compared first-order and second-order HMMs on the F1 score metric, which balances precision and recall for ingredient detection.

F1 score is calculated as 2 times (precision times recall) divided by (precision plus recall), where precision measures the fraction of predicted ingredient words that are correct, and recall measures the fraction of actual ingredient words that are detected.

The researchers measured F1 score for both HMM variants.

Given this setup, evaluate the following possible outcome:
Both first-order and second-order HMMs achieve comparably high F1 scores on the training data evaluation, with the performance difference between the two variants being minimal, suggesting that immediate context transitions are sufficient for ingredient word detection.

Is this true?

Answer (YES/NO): NO